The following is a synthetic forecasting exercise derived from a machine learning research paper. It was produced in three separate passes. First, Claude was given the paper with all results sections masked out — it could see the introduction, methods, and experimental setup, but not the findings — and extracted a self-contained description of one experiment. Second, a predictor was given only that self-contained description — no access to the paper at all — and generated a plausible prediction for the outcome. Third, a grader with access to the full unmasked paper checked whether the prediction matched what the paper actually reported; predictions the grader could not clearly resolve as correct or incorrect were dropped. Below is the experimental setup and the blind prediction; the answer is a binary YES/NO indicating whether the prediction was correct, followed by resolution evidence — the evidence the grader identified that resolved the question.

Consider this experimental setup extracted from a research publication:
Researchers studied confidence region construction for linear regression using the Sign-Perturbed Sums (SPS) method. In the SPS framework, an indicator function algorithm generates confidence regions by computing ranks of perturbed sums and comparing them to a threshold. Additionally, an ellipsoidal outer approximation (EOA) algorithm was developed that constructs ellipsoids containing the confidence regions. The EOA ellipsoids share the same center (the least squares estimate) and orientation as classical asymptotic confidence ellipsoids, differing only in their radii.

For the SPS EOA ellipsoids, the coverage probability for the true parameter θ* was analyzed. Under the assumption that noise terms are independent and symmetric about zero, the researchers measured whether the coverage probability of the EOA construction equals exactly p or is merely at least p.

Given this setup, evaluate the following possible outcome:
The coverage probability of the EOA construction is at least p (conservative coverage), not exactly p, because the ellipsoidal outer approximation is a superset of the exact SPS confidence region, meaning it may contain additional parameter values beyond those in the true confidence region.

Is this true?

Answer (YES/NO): YES